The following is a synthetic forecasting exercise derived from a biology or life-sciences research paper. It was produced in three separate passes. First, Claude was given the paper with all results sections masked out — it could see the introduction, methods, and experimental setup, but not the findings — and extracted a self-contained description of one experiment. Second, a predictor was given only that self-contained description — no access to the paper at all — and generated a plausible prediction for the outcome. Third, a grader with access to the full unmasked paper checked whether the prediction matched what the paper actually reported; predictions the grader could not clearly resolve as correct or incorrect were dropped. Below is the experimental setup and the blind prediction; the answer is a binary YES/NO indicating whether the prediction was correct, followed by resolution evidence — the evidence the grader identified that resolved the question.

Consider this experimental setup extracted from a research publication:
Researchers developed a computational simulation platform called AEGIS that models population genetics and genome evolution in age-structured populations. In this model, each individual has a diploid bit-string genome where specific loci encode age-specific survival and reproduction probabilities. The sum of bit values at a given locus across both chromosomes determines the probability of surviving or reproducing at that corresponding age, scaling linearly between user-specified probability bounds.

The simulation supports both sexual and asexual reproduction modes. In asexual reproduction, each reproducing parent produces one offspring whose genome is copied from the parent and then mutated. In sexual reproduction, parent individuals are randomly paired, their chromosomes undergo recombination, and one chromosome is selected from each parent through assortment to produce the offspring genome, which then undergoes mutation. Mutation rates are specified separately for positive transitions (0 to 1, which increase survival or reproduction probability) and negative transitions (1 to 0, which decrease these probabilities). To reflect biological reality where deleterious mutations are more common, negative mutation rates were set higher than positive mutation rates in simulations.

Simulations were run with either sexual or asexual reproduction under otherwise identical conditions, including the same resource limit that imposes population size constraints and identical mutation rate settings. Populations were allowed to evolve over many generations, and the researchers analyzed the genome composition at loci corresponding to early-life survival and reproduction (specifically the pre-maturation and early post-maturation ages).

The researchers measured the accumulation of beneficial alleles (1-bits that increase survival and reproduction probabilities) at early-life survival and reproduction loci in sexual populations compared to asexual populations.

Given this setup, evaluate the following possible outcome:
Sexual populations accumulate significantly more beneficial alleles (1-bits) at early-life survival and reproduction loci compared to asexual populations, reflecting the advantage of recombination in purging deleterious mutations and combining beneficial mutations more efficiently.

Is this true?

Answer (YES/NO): NO